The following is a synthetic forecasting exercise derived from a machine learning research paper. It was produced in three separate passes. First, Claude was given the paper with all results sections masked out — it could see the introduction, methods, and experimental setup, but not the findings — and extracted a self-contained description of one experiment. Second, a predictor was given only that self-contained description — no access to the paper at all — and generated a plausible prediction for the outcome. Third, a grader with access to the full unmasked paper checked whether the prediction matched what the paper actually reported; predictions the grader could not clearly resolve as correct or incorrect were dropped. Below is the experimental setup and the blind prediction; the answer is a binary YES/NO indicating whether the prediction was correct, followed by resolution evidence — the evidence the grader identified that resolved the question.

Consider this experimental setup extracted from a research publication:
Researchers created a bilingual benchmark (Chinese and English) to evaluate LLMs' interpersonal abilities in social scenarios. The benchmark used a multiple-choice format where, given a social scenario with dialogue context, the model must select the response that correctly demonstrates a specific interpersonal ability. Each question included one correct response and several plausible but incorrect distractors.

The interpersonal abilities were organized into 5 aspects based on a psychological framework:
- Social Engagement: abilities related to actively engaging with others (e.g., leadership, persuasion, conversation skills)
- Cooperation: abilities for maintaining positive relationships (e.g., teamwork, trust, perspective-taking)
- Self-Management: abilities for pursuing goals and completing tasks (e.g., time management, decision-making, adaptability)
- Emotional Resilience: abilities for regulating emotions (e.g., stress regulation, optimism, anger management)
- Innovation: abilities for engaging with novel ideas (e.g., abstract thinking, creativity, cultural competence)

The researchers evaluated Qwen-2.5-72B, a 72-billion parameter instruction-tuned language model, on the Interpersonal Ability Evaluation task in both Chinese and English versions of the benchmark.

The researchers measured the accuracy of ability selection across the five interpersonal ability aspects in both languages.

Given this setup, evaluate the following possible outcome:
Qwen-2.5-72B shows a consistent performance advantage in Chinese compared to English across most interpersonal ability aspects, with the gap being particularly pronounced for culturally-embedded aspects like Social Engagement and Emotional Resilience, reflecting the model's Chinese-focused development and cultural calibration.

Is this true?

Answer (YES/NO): NO